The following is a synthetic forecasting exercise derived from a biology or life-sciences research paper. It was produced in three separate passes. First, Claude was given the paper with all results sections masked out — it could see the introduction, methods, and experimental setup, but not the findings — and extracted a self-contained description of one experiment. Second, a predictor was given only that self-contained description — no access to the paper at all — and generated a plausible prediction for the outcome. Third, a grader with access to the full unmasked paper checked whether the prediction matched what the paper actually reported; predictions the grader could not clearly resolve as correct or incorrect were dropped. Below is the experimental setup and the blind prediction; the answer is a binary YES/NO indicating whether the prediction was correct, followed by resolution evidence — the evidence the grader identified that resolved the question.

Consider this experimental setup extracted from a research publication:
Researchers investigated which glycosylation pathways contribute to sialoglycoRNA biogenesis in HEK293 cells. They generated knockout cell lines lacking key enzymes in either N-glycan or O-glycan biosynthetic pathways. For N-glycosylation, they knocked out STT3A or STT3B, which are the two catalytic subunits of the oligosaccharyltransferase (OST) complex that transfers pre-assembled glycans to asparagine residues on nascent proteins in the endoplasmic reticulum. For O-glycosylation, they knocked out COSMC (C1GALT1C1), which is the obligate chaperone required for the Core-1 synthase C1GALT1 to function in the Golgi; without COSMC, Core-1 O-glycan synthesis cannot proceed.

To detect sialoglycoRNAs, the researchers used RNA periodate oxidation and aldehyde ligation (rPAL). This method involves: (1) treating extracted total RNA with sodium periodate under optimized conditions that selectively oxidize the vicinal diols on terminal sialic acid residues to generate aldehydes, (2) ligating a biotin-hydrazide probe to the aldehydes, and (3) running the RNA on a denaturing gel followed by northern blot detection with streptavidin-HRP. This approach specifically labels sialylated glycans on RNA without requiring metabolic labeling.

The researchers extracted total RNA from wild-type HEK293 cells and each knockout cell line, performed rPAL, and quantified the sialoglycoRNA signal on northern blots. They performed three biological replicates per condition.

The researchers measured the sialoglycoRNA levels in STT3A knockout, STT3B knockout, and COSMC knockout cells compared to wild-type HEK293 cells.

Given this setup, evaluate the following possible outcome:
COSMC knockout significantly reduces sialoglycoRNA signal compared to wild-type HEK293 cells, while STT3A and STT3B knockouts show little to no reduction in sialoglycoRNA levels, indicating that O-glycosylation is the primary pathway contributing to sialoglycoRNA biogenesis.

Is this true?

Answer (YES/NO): YES